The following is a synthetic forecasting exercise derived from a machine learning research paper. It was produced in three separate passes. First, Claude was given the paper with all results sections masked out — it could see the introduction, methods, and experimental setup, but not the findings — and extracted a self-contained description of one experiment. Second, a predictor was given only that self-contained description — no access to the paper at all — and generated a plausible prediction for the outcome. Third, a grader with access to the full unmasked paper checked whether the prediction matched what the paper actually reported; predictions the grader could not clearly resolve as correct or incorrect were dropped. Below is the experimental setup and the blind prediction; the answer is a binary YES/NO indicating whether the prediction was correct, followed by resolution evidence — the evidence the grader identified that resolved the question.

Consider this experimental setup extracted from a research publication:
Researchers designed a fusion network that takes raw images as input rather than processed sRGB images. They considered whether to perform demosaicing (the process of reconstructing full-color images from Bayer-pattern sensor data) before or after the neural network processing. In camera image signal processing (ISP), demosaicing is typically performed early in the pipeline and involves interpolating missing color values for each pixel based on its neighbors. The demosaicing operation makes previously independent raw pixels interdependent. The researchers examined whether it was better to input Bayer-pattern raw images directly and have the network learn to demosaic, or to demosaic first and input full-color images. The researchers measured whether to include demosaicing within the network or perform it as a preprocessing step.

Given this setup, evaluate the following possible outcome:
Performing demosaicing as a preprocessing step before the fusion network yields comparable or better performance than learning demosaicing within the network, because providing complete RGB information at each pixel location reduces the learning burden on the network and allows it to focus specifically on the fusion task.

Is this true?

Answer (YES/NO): NO